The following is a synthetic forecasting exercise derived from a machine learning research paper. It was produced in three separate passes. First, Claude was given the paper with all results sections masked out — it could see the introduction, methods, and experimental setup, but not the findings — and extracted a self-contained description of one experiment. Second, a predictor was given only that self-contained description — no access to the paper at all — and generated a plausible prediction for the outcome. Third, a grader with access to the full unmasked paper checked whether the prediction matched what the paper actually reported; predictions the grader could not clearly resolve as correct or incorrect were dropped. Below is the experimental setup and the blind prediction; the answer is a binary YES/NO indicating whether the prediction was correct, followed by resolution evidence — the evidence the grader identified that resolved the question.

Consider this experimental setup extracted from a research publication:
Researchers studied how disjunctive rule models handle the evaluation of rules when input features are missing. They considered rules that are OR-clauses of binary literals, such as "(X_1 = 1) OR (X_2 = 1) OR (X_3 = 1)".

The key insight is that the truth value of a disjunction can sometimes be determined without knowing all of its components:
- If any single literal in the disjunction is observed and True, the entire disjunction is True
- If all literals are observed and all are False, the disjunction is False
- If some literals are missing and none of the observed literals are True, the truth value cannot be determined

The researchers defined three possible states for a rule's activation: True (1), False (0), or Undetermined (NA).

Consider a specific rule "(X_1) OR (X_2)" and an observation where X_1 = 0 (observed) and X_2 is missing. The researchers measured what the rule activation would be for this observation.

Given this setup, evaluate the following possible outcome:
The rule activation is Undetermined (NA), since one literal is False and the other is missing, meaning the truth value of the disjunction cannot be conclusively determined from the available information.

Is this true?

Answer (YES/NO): YES